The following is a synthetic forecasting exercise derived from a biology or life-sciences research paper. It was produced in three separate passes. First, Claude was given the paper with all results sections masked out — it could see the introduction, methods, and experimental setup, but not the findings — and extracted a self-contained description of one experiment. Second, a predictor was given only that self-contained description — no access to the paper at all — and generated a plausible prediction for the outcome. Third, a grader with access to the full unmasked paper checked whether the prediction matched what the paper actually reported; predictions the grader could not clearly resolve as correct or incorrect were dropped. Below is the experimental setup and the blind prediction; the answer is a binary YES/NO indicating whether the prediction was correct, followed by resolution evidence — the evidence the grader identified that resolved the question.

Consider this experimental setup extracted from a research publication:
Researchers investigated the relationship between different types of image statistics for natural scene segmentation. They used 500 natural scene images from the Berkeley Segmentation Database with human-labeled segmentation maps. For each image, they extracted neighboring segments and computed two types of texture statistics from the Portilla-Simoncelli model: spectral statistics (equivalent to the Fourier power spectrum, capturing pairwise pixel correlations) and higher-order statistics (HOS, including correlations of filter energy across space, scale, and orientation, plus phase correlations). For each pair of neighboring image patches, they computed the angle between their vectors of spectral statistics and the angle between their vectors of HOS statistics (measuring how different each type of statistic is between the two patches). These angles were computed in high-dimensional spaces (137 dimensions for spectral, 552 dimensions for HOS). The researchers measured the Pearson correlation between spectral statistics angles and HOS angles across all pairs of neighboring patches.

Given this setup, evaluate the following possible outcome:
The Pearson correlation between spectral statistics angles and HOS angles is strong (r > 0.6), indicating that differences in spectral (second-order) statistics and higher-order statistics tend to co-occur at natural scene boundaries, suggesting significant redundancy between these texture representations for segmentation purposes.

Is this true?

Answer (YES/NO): NO